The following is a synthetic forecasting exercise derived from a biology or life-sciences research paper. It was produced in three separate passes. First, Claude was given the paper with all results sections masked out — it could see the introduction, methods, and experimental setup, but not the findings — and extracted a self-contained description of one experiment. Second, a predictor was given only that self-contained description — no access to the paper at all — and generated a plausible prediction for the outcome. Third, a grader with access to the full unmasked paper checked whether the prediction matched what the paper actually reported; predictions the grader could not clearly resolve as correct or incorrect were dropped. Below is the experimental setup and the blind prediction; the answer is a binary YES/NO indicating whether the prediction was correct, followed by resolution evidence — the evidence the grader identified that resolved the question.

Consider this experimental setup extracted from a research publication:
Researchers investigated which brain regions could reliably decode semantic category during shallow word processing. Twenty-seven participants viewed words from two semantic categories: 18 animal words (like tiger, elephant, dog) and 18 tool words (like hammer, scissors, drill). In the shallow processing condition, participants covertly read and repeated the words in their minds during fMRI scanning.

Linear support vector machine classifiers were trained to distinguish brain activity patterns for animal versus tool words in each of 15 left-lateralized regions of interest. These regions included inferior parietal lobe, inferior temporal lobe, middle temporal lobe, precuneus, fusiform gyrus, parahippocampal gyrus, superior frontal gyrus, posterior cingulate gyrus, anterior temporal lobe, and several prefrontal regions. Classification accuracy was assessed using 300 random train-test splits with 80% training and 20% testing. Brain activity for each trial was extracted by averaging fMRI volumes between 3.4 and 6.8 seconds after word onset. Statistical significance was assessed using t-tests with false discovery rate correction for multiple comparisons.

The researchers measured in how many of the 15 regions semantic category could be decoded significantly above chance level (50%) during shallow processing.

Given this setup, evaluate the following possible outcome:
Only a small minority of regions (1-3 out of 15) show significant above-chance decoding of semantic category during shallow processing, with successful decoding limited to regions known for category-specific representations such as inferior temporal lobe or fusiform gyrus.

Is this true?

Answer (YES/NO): NO